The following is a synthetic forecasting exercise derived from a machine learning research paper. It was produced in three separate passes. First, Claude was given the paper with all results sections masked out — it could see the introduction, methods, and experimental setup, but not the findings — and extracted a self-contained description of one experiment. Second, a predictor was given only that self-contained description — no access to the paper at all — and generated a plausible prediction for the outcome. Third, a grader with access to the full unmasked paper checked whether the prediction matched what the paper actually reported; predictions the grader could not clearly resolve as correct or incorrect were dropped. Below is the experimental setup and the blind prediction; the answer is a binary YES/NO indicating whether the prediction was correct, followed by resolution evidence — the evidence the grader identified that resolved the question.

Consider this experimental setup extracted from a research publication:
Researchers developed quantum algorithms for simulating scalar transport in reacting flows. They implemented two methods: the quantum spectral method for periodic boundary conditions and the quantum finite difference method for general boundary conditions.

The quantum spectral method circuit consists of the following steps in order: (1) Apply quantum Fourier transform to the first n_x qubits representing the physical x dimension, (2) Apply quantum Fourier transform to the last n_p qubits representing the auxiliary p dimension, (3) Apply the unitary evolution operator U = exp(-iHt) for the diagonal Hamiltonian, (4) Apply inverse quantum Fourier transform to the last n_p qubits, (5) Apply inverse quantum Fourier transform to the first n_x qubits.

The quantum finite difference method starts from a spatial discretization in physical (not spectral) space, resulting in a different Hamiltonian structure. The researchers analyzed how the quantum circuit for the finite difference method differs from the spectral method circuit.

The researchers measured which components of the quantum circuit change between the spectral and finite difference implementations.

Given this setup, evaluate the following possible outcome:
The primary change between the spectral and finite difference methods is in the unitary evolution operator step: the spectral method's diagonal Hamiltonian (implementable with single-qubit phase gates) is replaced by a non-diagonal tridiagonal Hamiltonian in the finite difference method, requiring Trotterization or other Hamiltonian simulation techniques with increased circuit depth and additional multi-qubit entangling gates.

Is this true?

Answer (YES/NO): NO